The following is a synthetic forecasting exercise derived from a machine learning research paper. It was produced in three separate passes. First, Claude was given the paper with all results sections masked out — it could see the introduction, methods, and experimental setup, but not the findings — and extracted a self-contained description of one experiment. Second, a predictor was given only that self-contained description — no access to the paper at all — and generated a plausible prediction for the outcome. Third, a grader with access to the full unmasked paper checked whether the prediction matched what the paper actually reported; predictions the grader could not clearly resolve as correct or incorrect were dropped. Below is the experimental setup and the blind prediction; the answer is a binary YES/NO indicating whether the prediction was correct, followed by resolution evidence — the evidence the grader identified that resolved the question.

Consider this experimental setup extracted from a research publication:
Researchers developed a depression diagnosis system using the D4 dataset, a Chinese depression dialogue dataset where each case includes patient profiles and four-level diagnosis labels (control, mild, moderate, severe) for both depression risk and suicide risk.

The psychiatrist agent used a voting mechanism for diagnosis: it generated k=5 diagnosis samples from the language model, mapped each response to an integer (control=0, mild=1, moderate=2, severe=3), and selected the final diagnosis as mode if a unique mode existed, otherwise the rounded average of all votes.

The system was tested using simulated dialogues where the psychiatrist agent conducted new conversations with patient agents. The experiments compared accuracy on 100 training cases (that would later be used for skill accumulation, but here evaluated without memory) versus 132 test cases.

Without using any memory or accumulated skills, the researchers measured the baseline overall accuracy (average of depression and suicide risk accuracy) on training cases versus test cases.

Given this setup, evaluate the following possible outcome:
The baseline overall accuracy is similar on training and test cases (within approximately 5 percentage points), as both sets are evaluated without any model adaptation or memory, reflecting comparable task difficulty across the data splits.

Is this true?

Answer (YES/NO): NO